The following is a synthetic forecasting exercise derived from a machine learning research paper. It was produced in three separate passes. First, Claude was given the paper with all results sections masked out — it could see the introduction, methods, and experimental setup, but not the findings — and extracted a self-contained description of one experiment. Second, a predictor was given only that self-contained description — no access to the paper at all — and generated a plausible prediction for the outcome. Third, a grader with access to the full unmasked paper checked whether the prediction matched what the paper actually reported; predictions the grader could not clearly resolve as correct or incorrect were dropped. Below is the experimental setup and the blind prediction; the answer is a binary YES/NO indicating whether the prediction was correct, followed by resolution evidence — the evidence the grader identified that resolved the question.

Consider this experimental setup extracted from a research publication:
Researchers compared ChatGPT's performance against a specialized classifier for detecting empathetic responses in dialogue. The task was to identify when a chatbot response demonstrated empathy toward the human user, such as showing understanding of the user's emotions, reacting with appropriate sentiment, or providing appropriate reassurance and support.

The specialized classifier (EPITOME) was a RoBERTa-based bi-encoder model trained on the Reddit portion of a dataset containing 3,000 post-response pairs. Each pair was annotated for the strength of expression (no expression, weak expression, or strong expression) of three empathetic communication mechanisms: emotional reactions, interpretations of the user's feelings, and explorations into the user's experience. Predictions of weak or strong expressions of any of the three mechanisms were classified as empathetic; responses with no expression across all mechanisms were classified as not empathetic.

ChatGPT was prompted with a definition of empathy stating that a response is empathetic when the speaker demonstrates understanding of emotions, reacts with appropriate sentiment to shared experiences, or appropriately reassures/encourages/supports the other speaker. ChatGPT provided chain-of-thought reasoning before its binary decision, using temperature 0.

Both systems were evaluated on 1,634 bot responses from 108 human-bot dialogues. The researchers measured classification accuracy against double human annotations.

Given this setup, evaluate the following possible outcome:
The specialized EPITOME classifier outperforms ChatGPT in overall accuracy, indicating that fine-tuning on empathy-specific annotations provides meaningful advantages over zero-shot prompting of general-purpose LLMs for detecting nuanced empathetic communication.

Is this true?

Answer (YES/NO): NO